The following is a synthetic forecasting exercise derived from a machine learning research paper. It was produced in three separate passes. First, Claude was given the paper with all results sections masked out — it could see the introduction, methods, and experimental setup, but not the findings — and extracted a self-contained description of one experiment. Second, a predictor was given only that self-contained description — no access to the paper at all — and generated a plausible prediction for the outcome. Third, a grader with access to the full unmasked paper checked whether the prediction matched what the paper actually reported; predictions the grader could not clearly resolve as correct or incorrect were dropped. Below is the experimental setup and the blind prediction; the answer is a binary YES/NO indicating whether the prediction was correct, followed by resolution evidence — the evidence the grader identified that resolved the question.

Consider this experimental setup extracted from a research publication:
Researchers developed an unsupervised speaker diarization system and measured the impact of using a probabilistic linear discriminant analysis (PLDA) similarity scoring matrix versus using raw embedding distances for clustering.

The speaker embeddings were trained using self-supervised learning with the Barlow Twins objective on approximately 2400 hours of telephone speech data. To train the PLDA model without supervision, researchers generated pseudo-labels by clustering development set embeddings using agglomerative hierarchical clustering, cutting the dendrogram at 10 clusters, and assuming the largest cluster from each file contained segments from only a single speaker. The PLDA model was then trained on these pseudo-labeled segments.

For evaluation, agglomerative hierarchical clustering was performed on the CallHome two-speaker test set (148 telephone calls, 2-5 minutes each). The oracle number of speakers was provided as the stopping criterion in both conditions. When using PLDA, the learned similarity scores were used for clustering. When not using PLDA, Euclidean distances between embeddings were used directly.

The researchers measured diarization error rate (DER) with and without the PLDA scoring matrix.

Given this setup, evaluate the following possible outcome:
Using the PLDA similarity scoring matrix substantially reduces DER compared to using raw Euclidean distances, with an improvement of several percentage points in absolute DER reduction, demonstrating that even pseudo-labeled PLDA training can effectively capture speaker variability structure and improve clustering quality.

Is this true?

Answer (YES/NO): YES